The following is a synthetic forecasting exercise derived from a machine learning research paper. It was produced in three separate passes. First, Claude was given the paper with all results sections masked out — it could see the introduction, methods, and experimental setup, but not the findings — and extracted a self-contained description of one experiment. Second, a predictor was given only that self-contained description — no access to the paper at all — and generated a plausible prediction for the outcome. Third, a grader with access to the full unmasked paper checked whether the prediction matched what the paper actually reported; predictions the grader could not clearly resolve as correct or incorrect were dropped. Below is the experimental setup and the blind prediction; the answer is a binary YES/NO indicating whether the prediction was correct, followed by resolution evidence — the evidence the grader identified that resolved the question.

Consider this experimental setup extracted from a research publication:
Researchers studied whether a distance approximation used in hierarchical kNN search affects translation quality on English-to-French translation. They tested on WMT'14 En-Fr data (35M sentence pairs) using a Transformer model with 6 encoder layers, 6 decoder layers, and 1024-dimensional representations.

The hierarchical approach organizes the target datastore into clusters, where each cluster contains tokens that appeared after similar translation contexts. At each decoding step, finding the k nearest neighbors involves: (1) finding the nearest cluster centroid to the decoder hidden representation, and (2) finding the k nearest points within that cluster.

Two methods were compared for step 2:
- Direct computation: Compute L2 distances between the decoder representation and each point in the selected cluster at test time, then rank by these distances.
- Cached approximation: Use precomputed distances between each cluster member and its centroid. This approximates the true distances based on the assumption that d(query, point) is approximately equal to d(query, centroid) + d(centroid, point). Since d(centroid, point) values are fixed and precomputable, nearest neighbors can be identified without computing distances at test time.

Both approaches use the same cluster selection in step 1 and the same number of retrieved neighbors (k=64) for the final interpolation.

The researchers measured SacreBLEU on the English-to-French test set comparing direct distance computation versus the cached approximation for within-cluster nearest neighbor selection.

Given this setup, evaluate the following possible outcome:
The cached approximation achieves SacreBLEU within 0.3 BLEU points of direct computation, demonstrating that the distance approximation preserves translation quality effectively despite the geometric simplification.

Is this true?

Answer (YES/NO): YES